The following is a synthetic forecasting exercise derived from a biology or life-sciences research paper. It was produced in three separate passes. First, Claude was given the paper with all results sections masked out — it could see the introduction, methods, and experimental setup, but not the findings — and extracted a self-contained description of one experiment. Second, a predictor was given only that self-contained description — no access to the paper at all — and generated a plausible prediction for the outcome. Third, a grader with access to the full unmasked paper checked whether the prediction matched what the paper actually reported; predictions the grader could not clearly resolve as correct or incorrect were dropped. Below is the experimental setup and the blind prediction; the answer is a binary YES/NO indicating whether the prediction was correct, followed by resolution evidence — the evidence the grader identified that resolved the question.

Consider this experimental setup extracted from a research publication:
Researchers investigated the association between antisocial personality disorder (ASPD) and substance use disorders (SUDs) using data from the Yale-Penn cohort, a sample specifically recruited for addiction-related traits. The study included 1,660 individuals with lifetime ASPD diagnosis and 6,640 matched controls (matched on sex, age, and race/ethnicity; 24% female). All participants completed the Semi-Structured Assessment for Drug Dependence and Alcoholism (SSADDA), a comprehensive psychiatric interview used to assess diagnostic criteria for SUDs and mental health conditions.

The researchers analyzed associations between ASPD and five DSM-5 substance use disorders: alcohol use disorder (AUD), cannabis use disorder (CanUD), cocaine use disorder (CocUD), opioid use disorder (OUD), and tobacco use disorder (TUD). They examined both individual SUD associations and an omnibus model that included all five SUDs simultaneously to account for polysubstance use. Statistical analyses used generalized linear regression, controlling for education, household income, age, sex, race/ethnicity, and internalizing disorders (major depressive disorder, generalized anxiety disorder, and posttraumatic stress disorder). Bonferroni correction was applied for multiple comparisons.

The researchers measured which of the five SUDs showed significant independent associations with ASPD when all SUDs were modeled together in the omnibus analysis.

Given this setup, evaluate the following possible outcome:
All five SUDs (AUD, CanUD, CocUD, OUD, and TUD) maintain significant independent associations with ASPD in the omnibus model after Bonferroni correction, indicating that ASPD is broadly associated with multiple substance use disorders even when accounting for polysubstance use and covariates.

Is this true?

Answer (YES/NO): NO